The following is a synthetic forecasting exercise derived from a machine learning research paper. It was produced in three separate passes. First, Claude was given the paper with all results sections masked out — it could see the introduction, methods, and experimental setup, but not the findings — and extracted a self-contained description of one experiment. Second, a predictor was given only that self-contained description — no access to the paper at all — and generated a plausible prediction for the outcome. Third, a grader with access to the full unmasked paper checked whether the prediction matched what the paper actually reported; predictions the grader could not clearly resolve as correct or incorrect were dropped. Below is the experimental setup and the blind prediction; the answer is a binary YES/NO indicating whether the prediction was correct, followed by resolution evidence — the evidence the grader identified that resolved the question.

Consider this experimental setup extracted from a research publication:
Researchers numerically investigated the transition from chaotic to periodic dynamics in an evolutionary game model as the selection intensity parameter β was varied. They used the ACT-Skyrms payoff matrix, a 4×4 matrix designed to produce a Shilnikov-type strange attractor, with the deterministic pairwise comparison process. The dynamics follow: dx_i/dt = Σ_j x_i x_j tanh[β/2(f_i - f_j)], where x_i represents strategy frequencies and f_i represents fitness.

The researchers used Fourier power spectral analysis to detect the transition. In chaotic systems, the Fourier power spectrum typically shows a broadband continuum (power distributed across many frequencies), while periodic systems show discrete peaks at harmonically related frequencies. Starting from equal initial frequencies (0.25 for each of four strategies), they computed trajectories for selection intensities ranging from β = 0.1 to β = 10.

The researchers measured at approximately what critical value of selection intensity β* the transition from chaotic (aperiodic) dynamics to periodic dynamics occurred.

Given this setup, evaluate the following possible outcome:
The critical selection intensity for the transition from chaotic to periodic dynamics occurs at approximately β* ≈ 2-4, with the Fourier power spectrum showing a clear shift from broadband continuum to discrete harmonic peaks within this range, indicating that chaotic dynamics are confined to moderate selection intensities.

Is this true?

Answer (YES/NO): NO